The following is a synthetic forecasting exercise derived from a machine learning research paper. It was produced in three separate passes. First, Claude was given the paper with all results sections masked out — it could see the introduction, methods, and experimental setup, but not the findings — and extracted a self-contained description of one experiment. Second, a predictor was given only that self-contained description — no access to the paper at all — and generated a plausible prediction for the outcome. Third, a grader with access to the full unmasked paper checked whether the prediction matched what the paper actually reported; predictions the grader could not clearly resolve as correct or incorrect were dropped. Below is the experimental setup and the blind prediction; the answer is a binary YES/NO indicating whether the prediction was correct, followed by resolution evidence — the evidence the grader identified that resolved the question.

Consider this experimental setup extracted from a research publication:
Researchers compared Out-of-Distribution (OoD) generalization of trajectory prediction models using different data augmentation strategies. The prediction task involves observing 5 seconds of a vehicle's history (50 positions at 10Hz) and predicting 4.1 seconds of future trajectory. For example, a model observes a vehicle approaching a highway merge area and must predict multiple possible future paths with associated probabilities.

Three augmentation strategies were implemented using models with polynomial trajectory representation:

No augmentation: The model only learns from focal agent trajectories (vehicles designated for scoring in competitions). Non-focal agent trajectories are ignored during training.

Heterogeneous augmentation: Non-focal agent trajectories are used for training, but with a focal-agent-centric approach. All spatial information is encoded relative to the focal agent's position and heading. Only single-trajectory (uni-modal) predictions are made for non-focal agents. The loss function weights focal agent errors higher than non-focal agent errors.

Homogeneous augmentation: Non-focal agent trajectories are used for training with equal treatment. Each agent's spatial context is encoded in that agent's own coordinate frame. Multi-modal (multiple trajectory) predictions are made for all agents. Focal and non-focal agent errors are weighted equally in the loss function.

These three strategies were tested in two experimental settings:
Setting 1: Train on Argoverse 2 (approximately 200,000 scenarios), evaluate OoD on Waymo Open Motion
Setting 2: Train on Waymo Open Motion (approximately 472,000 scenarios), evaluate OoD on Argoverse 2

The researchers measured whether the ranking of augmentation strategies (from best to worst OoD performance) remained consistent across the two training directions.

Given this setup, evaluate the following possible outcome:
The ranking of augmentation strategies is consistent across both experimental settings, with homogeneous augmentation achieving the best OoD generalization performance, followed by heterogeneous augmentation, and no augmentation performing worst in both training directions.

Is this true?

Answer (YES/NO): NO